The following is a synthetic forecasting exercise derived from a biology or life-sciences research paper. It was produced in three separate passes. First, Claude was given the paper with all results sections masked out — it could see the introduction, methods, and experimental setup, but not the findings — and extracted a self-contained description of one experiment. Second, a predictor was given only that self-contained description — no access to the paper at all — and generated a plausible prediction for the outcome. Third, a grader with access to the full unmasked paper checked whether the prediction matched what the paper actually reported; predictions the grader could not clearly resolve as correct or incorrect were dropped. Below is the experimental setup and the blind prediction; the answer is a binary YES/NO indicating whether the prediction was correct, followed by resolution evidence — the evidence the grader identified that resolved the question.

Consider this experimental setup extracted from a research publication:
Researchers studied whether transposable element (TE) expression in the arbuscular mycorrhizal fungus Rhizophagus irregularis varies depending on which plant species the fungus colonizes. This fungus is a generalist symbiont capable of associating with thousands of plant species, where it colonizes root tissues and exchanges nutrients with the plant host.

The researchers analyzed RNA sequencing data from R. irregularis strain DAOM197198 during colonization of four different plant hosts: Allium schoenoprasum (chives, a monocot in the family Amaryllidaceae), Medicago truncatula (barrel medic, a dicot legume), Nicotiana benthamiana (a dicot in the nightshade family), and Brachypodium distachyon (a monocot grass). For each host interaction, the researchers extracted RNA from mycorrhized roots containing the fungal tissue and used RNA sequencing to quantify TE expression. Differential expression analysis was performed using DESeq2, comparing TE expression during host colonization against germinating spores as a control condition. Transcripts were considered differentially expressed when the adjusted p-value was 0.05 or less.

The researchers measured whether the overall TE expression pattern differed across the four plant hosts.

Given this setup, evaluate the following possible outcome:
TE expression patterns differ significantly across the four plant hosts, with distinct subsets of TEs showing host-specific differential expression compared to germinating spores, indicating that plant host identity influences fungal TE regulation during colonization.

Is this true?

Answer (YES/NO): YES